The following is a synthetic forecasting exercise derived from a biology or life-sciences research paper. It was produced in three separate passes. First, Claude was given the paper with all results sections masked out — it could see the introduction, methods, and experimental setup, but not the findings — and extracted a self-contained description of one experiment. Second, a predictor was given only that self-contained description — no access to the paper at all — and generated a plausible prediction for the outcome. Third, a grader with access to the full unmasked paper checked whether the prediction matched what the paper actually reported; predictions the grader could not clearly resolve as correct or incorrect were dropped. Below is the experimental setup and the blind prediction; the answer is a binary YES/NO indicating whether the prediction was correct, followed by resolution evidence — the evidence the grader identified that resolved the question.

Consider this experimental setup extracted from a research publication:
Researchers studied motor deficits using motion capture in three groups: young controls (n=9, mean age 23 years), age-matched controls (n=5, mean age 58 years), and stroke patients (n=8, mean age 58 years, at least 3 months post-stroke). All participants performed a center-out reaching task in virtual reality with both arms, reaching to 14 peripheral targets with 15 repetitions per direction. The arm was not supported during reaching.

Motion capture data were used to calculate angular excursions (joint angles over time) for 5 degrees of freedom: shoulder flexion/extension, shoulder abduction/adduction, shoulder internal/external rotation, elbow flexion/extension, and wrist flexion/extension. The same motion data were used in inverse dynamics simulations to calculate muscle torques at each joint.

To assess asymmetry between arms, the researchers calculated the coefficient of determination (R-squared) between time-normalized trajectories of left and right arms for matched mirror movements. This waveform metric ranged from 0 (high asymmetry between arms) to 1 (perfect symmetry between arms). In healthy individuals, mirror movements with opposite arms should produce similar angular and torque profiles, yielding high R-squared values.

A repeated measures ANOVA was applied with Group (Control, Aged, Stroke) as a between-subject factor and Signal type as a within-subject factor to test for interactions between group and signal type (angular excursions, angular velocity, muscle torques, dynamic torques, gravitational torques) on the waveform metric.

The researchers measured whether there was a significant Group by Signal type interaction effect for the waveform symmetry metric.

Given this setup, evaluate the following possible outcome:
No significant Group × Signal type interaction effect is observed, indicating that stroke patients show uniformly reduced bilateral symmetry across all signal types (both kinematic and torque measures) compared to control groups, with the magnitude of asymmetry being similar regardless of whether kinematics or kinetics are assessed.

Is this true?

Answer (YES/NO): NO